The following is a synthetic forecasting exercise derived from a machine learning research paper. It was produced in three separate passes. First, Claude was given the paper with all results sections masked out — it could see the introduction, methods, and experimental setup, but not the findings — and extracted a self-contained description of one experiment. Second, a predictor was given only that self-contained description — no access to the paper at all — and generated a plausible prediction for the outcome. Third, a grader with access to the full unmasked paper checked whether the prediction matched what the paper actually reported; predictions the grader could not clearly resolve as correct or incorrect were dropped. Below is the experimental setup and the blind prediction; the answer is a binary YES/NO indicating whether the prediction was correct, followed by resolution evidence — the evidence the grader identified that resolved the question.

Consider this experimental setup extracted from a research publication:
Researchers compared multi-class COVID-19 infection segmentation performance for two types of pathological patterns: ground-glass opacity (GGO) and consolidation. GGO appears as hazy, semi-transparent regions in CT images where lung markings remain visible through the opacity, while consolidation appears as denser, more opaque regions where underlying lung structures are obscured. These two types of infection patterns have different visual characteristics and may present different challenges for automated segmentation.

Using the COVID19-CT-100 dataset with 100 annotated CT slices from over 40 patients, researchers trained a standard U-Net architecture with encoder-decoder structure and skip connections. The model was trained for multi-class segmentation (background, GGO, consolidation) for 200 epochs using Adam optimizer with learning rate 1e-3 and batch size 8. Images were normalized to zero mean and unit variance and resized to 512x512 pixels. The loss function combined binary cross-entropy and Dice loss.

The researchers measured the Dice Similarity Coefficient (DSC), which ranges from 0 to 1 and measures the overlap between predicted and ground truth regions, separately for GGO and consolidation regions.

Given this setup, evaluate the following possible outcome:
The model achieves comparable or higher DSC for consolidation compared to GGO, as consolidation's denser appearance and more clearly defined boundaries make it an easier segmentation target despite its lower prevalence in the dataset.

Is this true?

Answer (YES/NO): NO